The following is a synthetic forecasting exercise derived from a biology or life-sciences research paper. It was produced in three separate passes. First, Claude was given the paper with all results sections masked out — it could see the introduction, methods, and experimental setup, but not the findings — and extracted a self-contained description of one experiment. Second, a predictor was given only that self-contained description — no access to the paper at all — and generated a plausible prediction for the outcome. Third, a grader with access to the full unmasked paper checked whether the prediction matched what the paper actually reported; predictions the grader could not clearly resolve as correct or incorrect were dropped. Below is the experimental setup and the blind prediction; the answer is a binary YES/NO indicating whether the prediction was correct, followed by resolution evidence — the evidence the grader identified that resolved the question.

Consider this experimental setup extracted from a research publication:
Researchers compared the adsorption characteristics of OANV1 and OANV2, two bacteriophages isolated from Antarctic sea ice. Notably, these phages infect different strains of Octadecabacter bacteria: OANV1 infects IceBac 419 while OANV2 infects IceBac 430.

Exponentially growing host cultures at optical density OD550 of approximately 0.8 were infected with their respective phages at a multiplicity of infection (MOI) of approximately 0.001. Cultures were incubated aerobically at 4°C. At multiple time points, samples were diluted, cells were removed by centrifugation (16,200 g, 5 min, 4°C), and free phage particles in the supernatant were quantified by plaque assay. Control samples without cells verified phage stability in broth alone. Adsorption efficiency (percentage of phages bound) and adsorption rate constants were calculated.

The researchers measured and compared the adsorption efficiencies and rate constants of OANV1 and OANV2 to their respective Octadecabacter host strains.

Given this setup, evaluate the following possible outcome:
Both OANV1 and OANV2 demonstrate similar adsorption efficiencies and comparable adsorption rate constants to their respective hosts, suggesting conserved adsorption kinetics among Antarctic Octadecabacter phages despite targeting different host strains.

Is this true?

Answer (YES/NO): NO